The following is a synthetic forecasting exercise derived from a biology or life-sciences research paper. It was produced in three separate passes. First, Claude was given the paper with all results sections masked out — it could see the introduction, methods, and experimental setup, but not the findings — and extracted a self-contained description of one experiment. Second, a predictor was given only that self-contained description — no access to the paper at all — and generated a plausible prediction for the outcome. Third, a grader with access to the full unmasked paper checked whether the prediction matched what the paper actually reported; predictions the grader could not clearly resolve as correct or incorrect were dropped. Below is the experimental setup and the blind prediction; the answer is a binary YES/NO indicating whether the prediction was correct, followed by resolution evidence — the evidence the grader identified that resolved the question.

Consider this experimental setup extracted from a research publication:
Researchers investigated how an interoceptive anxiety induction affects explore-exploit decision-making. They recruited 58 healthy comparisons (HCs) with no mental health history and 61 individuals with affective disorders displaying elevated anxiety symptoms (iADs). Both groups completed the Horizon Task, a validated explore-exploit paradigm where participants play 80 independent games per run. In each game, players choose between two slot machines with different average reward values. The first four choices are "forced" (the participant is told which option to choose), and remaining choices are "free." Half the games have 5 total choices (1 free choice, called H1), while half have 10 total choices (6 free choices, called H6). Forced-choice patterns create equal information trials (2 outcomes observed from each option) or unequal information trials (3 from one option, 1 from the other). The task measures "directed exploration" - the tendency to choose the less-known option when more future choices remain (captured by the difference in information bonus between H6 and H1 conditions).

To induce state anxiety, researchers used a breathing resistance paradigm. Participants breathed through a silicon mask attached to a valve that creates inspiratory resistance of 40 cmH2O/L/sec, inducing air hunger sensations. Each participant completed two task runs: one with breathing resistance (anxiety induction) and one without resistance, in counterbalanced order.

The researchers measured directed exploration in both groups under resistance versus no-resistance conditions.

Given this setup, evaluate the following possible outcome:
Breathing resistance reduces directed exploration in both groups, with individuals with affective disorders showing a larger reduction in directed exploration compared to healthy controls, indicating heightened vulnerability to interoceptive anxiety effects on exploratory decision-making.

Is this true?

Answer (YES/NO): NO